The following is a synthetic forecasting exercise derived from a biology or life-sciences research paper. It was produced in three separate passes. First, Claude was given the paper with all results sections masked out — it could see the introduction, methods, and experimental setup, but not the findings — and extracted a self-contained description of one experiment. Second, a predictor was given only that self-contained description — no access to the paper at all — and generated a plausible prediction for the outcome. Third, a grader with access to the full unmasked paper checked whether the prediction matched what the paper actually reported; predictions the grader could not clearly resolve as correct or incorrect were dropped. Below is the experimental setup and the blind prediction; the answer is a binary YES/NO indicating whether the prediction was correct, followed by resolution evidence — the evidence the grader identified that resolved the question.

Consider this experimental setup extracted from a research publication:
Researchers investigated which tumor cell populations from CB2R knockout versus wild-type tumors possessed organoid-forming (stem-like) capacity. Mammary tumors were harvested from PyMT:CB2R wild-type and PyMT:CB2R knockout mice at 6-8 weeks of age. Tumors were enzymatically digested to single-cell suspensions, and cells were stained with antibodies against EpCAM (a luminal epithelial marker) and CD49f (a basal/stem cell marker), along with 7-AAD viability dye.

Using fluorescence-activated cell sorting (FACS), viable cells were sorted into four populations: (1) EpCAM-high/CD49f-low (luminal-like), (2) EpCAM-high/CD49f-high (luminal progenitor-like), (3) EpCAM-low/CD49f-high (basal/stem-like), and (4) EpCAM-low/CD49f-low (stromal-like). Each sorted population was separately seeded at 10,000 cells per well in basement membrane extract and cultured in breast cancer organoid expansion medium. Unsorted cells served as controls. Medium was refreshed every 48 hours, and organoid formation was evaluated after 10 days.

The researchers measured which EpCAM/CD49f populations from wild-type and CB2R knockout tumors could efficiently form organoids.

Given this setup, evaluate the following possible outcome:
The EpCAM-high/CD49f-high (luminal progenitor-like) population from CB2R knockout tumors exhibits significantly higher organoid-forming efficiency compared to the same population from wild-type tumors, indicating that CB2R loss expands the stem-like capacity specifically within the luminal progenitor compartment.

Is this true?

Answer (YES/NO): NO